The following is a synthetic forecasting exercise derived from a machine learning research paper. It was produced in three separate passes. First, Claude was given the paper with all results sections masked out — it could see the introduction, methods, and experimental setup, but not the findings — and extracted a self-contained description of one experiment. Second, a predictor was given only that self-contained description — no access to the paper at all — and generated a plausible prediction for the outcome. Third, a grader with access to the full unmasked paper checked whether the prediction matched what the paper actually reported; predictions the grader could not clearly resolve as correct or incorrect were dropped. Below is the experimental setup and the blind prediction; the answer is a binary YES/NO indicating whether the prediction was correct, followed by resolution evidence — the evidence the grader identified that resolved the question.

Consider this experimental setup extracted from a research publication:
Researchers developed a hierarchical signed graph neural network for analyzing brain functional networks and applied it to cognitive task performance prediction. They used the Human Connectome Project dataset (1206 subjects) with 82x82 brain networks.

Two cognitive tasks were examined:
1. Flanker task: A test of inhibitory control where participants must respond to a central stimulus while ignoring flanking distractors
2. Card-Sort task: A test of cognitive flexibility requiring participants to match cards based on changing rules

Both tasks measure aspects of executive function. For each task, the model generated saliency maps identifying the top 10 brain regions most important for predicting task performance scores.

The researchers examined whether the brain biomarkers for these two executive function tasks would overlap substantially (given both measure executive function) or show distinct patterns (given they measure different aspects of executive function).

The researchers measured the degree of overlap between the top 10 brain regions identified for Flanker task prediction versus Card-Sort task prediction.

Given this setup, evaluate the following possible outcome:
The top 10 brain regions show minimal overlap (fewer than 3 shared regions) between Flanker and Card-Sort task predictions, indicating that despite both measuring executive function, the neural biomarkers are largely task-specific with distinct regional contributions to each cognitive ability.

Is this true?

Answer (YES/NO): NO